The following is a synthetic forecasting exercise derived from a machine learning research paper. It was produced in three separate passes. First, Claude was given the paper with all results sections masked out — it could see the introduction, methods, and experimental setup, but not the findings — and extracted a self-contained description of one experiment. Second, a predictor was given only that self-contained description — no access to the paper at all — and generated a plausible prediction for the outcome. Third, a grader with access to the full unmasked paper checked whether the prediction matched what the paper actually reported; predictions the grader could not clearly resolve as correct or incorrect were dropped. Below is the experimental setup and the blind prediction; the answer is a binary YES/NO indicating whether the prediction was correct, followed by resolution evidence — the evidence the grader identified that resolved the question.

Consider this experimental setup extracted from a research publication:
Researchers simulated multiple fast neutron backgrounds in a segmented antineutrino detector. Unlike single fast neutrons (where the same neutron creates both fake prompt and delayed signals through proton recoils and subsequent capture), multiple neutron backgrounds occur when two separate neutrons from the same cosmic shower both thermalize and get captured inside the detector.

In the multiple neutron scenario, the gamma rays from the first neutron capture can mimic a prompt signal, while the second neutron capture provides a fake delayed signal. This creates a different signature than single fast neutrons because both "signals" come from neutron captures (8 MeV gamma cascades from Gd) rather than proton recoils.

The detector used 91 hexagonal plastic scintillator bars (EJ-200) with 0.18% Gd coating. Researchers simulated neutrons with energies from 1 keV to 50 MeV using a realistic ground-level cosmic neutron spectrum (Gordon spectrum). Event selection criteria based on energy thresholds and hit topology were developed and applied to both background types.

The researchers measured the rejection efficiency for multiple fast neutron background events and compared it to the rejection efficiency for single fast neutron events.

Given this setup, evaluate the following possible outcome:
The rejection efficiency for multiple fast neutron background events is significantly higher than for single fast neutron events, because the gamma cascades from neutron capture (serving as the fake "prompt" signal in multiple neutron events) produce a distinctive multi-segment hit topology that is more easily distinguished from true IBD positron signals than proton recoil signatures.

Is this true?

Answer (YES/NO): NO